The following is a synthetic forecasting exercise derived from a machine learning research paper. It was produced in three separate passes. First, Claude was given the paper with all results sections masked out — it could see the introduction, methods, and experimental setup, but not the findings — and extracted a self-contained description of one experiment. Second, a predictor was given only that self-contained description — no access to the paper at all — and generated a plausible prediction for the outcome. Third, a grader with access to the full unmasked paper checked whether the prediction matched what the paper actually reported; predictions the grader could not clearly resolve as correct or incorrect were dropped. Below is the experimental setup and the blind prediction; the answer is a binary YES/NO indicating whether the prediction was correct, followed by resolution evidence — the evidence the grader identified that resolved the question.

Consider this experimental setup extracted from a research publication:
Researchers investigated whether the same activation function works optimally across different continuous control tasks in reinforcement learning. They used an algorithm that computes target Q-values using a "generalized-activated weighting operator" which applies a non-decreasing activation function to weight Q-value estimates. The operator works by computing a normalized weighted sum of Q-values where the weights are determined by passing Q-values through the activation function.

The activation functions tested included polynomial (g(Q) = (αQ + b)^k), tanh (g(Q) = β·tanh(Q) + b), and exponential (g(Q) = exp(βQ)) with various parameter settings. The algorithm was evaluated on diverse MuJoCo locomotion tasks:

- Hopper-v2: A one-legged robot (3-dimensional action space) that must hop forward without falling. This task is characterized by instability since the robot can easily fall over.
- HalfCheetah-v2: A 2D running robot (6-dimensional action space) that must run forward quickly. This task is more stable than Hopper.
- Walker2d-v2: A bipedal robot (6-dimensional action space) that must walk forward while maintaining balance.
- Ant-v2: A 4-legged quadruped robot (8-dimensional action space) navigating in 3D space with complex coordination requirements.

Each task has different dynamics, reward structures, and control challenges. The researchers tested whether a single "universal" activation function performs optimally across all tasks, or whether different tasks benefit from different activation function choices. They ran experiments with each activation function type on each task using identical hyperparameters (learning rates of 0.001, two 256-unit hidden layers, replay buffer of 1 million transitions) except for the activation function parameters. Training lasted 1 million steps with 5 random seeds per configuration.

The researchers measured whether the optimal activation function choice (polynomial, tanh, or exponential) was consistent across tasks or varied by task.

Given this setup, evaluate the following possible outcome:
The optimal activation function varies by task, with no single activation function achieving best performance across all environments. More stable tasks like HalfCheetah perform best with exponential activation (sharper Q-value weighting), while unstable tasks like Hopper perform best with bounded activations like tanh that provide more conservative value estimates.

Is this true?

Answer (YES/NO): NO